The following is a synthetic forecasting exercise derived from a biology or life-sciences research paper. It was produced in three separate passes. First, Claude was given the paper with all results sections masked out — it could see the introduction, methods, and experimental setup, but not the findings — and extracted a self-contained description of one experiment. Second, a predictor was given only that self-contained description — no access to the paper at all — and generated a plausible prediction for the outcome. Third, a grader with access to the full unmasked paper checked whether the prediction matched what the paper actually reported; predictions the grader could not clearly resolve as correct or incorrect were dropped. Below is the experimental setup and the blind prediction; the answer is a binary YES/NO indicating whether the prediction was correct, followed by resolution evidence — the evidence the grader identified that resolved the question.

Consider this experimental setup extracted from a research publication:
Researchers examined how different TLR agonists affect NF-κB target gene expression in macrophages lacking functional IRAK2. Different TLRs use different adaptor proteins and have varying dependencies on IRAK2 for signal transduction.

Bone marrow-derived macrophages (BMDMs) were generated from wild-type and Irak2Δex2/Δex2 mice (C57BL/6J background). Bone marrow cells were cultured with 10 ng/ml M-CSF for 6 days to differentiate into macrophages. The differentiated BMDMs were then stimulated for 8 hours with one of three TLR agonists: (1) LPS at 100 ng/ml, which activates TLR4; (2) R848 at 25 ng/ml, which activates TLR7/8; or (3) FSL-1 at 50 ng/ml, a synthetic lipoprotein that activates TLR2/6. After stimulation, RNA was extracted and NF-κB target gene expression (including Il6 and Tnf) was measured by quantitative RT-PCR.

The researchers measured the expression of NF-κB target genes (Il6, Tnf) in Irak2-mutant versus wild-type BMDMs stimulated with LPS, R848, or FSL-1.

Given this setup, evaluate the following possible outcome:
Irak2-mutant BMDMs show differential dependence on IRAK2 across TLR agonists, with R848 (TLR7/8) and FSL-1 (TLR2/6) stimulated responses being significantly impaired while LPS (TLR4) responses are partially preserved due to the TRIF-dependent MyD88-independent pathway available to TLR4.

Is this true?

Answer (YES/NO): NO